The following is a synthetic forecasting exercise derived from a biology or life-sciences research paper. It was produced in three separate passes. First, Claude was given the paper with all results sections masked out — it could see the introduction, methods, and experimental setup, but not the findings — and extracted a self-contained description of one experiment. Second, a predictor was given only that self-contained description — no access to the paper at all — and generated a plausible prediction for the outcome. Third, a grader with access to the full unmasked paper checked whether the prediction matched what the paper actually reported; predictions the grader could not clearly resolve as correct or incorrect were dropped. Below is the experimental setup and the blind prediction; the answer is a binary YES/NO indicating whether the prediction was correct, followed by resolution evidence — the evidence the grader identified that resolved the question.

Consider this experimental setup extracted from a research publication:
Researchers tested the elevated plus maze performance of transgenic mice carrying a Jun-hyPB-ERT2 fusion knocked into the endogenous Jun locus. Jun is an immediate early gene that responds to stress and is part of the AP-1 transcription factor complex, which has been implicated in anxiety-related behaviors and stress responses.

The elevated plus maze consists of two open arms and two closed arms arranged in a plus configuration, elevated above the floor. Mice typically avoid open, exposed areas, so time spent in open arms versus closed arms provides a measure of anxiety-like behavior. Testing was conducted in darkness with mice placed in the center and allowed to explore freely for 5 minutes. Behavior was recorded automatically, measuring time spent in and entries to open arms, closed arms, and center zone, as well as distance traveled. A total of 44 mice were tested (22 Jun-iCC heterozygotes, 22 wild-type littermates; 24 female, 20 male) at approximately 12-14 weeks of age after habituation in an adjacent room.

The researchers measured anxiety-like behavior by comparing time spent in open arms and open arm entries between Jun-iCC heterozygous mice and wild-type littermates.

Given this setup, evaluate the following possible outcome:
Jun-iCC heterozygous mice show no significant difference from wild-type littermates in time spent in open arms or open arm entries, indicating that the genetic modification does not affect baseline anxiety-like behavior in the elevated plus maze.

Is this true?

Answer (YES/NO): YES